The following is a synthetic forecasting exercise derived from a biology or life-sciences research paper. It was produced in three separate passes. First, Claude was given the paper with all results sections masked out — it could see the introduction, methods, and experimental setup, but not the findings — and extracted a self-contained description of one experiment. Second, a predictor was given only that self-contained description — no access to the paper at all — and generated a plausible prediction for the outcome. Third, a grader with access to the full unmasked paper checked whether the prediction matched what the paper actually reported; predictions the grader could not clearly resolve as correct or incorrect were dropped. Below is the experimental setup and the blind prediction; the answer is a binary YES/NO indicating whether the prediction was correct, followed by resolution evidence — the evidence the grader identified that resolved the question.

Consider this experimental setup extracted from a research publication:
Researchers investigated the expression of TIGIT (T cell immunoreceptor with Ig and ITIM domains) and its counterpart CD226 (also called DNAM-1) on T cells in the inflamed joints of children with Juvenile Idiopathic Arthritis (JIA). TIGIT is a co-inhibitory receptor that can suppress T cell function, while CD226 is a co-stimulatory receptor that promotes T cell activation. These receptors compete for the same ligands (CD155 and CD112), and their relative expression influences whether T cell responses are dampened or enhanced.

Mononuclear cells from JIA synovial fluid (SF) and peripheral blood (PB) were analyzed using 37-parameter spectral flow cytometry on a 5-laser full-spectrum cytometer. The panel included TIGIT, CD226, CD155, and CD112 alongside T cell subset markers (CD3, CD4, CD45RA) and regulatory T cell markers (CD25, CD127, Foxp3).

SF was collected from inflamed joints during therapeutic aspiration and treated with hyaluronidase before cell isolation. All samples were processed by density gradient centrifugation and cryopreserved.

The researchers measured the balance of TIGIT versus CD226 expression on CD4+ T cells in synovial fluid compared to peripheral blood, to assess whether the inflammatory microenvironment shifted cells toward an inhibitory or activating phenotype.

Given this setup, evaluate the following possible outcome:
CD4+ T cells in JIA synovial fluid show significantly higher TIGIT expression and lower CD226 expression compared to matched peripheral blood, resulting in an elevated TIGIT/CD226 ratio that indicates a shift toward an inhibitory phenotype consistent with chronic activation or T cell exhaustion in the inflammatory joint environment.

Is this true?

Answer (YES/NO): NO